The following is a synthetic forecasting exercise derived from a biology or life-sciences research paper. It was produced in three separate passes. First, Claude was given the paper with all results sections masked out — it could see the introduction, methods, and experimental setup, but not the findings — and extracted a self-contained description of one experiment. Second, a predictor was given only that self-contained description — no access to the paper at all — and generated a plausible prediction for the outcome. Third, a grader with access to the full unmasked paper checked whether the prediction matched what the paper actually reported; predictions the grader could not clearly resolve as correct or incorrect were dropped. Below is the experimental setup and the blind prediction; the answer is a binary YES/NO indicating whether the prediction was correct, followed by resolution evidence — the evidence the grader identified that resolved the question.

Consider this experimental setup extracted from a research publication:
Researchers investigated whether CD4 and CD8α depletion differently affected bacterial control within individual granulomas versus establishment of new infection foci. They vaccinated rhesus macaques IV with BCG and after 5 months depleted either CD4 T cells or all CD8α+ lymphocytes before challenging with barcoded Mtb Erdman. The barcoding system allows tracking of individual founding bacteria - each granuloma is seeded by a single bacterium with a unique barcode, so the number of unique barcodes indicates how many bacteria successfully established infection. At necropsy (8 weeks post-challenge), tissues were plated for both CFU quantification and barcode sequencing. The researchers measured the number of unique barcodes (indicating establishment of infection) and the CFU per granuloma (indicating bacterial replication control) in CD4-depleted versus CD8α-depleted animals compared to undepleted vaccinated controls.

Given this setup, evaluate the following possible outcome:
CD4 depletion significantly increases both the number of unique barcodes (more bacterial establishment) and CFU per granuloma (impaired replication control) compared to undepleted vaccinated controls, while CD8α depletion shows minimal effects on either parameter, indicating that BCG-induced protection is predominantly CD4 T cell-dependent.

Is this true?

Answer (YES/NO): NO